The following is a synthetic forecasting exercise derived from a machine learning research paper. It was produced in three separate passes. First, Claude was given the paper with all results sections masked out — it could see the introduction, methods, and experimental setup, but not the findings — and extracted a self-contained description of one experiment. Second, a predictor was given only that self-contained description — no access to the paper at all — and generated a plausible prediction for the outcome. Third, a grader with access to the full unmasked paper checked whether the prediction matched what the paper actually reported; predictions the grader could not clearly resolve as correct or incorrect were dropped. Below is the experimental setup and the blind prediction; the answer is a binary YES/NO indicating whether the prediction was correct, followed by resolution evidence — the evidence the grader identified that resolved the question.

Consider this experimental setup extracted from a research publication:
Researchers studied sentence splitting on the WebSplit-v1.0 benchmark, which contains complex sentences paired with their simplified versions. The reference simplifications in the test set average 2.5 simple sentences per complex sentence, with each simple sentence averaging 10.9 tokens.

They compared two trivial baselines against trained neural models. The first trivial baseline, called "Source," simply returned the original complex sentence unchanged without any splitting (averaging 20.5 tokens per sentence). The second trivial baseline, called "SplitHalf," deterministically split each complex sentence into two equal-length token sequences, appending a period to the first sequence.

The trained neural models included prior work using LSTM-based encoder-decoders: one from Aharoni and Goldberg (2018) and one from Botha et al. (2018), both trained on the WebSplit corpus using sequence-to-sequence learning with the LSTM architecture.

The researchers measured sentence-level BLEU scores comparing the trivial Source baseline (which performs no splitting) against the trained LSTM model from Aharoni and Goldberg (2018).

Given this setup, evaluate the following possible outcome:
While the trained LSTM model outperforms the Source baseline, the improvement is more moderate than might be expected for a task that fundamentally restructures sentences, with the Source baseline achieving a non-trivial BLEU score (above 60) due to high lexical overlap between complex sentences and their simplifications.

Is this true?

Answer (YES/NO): NO